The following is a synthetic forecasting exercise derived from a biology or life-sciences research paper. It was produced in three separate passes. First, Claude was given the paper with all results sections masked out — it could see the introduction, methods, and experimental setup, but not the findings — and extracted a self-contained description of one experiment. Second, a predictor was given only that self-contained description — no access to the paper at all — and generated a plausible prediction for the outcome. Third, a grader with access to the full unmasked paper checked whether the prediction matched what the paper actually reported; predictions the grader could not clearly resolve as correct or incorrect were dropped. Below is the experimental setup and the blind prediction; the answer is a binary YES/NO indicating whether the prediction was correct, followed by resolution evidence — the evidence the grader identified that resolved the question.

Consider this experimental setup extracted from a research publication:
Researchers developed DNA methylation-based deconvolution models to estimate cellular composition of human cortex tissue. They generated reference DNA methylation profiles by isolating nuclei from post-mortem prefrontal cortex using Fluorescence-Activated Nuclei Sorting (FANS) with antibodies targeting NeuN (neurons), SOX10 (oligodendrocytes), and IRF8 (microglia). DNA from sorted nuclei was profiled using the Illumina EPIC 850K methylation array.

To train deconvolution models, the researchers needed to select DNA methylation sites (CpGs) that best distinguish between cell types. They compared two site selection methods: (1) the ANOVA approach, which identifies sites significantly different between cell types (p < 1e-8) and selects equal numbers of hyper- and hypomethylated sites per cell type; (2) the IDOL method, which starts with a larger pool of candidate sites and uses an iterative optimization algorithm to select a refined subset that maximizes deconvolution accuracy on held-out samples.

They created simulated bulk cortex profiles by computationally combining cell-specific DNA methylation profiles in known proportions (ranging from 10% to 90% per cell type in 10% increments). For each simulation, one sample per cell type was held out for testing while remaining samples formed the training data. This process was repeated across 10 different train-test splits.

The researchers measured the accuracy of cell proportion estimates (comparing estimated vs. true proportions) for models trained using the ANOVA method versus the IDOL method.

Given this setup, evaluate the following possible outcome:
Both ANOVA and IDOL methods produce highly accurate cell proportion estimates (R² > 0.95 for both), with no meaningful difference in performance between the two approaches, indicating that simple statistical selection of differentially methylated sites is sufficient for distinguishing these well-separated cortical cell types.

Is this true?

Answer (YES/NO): NO